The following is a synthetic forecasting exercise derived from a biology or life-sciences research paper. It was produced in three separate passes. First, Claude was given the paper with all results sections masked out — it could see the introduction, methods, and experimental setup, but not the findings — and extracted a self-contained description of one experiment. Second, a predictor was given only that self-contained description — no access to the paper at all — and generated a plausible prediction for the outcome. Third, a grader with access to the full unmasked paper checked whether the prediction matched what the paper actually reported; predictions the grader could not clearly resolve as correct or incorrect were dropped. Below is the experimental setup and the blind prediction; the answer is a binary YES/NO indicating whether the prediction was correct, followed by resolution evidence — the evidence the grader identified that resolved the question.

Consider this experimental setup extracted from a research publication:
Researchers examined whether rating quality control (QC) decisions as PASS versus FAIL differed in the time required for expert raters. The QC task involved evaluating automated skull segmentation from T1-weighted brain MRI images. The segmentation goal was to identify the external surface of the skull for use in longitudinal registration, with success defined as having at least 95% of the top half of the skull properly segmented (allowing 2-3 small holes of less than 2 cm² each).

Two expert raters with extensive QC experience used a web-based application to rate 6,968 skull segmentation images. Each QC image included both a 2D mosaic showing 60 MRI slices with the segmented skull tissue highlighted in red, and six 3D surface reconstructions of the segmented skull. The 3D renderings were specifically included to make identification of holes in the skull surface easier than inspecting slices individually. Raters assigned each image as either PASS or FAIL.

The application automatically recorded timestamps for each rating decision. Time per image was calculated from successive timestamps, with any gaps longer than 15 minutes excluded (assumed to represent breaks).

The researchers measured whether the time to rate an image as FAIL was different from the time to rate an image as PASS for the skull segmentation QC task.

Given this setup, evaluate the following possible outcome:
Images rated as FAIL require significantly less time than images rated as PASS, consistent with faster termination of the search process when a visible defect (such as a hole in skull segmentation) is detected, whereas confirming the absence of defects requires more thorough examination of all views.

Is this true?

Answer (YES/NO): YES